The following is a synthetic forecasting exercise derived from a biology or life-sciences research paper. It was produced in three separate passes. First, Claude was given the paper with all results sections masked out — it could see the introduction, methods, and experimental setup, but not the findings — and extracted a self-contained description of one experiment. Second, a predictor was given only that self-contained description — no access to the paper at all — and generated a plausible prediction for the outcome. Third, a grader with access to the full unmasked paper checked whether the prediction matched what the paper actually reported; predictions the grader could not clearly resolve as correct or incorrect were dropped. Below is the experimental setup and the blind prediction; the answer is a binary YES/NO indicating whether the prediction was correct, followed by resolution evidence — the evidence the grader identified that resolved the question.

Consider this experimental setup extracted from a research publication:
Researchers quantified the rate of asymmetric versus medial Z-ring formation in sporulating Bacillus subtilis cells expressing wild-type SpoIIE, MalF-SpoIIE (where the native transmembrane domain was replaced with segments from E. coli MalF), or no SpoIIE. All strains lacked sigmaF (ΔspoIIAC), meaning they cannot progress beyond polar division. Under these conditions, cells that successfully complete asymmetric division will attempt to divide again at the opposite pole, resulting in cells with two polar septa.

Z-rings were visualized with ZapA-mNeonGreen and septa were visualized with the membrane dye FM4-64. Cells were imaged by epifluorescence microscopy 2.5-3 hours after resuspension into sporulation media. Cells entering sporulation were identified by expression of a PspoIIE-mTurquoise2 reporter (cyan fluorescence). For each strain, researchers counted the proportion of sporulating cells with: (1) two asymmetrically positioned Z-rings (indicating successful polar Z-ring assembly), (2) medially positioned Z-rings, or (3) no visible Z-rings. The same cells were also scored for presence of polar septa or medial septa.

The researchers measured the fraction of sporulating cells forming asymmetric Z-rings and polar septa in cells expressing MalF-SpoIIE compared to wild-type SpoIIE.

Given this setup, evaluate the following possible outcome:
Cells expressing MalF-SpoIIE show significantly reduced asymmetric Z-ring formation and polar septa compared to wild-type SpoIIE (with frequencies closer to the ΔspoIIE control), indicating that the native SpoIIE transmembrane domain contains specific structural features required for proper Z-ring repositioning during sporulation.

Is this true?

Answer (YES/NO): NO